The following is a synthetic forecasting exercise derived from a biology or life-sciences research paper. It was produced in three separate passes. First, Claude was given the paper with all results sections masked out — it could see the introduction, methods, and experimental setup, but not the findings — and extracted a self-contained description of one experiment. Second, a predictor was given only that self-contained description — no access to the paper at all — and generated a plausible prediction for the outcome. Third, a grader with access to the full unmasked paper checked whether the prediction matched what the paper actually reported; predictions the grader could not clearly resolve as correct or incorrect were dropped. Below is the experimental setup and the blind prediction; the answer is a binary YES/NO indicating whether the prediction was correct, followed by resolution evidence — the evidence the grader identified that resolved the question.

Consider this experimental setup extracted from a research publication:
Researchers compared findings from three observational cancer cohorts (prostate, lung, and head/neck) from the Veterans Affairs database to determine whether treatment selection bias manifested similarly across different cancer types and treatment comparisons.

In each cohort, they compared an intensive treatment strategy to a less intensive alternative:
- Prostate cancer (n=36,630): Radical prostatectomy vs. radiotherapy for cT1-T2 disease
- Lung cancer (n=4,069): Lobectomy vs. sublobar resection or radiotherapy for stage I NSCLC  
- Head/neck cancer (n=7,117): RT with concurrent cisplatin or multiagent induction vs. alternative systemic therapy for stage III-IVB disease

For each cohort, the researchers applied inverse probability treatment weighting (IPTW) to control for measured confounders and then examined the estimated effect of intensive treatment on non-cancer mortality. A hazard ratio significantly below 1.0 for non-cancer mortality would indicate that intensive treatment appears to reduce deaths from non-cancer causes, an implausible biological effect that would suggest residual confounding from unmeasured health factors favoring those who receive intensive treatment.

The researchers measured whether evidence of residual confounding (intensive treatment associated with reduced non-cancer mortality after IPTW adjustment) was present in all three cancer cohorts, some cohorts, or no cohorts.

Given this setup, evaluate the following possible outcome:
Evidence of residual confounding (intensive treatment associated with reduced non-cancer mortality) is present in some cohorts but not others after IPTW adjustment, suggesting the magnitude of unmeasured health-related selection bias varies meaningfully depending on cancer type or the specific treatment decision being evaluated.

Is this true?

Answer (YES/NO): YES